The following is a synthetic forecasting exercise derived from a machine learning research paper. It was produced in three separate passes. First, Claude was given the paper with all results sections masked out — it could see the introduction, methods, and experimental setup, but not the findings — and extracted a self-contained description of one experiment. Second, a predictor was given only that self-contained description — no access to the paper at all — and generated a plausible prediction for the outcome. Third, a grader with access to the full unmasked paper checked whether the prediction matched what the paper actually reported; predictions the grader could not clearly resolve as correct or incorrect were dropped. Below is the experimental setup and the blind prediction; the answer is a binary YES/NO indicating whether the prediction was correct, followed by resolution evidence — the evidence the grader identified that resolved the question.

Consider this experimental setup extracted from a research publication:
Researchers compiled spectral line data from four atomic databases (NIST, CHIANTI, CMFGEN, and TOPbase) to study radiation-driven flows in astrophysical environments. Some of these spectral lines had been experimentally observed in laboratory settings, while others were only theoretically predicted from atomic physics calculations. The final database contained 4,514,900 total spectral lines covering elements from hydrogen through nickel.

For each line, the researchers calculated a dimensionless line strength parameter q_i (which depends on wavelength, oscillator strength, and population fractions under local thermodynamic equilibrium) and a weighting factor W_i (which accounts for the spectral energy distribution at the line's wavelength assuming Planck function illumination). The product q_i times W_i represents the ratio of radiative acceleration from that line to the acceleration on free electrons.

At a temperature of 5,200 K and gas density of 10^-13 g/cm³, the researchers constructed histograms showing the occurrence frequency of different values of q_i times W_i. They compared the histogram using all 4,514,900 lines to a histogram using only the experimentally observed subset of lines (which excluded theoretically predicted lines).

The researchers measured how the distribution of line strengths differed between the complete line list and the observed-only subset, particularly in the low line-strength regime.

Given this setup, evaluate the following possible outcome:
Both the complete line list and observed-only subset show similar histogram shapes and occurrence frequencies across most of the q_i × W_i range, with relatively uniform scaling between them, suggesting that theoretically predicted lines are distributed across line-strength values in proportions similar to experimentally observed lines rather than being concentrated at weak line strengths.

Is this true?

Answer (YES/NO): NO